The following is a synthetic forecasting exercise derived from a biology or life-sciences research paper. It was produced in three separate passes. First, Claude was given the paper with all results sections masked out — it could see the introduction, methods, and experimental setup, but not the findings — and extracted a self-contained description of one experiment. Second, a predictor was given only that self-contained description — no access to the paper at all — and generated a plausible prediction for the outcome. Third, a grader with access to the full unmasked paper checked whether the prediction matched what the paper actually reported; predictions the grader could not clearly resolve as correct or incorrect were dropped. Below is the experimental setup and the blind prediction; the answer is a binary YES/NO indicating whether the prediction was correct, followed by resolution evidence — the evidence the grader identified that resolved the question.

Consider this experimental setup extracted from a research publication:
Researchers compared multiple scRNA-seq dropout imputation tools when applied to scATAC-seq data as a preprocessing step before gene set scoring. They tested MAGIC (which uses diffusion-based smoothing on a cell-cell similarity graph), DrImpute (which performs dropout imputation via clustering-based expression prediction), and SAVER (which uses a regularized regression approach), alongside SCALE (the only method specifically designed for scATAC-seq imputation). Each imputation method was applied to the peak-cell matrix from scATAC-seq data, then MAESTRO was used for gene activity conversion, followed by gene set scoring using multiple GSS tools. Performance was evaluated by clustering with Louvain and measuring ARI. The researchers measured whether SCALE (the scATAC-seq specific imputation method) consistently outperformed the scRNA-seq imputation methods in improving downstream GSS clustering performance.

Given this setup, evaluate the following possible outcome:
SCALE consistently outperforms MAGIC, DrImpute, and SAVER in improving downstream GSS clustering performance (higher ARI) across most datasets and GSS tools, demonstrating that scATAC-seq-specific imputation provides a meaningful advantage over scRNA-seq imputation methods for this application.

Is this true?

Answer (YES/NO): NO